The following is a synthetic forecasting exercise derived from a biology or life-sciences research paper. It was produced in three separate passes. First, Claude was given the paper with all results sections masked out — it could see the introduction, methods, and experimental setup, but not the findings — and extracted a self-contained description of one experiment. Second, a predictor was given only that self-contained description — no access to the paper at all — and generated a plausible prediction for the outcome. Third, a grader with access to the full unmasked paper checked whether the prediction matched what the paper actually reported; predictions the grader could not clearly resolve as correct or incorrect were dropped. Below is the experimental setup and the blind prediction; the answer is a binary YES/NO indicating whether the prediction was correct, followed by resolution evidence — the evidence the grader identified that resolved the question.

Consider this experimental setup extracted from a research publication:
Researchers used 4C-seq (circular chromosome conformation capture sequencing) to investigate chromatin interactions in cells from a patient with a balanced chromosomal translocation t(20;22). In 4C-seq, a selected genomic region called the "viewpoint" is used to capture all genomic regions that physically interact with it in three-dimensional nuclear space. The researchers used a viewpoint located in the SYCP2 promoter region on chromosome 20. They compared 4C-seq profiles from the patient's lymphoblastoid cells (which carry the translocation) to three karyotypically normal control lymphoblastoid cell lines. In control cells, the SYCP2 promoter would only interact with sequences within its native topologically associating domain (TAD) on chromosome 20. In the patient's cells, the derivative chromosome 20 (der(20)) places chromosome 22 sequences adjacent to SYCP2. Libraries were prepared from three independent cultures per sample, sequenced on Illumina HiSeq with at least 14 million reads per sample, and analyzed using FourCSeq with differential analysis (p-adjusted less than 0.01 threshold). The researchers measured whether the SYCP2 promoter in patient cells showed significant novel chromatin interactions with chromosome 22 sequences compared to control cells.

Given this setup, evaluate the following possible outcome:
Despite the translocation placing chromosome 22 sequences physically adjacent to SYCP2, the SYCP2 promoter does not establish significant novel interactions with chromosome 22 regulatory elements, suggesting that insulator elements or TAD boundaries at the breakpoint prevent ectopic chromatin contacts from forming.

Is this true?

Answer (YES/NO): NO